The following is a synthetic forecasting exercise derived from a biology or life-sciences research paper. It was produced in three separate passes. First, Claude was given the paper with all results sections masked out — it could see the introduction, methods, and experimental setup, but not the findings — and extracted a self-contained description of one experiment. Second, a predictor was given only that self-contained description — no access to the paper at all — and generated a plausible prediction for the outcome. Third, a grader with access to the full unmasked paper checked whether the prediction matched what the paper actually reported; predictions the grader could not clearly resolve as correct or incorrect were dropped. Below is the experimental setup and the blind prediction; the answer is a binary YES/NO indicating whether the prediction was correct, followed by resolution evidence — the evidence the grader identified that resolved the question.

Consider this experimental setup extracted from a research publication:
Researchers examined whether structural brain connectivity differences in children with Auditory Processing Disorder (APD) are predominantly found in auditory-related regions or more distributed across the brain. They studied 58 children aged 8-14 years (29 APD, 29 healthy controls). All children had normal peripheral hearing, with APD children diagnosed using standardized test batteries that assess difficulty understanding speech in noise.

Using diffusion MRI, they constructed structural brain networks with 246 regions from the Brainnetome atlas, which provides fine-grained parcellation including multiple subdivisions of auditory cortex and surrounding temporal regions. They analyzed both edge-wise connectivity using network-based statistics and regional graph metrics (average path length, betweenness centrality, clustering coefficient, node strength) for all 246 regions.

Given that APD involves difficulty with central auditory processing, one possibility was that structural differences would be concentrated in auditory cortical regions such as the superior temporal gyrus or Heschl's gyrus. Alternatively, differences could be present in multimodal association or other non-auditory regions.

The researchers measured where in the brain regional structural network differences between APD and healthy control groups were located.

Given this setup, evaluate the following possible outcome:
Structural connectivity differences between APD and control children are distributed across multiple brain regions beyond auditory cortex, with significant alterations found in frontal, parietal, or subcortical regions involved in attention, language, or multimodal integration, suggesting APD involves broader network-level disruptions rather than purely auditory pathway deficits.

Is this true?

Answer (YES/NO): YES